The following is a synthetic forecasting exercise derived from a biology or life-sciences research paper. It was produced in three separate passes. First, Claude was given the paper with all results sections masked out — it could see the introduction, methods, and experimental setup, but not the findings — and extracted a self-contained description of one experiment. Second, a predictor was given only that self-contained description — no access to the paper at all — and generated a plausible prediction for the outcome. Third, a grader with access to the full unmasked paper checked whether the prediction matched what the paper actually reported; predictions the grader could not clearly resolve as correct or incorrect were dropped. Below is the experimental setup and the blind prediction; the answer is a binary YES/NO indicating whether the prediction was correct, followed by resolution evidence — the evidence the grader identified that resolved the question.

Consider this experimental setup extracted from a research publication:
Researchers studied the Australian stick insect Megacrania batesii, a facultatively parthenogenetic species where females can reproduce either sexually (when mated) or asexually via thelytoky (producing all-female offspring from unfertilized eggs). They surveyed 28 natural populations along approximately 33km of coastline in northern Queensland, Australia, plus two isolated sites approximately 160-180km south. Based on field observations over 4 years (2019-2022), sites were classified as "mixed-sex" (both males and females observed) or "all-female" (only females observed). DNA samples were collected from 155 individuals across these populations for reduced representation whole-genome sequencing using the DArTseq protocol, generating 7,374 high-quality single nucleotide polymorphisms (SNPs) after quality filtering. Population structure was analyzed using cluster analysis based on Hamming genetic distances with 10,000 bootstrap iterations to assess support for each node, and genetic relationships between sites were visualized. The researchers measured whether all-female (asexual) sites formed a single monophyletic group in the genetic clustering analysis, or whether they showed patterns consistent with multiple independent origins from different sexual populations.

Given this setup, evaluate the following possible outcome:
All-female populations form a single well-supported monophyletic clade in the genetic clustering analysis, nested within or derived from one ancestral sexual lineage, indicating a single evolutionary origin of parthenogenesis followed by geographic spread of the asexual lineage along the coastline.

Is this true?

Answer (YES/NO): NO